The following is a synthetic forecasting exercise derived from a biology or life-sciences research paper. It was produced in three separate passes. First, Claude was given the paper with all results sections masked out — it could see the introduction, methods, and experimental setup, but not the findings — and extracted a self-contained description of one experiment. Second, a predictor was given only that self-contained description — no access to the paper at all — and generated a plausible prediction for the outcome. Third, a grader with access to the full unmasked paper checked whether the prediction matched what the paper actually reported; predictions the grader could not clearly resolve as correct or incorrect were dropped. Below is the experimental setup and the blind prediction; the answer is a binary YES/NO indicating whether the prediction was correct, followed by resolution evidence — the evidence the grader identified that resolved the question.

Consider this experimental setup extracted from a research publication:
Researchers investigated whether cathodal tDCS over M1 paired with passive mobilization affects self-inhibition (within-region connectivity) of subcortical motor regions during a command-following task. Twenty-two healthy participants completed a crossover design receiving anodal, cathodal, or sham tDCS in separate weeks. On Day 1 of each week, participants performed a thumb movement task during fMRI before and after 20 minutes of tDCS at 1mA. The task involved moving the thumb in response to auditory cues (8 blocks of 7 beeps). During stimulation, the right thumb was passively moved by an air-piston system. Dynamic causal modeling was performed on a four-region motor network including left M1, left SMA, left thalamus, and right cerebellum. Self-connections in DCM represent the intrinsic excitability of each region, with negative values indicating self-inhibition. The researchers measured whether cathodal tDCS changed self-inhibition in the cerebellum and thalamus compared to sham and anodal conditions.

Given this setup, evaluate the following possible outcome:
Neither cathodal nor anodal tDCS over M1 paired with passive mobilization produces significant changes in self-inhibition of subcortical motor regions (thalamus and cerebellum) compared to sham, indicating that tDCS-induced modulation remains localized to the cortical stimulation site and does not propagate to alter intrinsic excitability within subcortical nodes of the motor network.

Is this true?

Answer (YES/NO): NO